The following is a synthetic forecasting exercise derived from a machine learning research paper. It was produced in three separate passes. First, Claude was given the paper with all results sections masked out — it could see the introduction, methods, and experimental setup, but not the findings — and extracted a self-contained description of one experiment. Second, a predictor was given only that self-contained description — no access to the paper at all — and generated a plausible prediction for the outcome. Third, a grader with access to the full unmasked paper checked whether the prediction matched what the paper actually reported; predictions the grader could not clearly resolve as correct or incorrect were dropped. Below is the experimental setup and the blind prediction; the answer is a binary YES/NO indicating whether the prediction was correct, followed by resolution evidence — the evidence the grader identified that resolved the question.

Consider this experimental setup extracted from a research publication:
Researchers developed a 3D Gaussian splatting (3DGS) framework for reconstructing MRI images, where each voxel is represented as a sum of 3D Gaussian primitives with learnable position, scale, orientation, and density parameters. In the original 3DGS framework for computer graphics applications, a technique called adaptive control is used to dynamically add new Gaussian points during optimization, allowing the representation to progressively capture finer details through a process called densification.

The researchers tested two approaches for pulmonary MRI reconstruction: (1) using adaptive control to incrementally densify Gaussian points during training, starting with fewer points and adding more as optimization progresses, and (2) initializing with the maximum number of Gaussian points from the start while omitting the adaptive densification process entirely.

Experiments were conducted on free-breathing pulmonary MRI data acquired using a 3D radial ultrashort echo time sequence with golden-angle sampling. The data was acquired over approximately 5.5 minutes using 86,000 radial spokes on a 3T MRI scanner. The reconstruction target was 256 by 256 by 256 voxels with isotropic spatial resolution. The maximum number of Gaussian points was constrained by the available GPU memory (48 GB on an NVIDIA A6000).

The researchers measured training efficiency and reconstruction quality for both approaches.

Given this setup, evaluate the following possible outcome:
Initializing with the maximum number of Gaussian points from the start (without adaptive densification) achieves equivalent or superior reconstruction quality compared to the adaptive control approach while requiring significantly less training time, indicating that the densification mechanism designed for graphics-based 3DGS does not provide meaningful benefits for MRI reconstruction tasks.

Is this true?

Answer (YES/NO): YES